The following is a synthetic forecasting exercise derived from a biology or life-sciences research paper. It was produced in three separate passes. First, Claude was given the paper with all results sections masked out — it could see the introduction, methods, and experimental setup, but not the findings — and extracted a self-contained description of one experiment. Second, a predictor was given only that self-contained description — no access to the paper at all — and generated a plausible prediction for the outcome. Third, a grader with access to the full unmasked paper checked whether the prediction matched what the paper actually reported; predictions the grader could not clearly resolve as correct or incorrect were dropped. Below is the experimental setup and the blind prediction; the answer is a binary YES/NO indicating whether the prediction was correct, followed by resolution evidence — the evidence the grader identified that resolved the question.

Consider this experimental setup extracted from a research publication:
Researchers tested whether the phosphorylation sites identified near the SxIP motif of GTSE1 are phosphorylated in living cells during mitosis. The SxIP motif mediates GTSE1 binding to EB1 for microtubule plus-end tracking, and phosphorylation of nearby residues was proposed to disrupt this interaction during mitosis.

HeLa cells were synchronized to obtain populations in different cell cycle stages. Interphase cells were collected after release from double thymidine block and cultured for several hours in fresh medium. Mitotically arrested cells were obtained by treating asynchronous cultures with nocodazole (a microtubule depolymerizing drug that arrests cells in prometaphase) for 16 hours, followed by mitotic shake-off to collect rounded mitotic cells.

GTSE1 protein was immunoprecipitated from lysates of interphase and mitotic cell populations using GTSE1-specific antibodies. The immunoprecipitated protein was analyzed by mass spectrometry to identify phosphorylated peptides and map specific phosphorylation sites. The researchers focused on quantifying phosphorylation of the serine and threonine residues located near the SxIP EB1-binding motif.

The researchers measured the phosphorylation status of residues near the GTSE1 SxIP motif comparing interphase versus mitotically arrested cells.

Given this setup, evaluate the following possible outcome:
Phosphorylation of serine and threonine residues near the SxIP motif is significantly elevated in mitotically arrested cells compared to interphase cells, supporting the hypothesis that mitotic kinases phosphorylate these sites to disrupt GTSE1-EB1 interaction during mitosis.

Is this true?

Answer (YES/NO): YES